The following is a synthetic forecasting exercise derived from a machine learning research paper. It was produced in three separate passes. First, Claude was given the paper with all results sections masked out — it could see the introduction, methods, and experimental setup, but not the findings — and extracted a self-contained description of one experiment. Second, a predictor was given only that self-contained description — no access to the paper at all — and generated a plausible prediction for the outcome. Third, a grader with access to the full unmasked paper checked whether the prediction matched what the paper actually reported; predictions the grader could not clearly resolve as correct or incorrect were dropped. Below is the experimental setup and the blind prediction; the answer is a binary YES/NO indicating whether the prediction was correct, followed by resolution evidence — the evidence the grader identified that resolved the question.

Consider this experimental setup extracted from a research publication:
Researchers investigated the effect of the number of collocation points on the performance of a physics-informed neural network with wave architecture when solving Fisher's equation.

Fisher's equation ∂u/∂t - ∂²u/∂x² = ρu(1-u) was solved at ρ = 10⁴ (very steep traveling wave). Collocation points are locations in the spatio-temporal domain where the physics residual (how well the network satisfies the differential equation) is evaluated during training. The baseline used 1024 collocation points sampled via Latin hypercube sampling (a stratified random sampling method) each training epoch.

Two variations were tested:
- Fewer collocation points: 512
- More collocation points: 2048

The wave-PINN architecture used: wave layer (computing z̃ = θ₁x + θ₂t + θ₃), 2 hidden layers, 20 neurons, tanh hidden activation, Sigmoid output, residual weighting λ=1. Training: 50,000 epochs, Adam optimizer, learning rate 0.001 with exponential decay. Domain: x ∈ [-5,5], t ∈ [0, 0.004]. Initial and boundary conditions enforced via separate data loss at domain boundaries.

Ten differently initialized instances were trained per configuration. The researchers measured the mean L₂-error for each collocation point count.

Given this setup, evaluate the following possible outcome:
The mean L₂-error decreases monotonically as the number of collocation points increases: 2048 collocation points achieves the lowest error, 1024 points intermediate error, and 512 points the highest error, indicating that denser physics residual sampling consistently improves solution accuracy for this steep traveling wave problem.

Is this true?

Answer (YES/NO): YES